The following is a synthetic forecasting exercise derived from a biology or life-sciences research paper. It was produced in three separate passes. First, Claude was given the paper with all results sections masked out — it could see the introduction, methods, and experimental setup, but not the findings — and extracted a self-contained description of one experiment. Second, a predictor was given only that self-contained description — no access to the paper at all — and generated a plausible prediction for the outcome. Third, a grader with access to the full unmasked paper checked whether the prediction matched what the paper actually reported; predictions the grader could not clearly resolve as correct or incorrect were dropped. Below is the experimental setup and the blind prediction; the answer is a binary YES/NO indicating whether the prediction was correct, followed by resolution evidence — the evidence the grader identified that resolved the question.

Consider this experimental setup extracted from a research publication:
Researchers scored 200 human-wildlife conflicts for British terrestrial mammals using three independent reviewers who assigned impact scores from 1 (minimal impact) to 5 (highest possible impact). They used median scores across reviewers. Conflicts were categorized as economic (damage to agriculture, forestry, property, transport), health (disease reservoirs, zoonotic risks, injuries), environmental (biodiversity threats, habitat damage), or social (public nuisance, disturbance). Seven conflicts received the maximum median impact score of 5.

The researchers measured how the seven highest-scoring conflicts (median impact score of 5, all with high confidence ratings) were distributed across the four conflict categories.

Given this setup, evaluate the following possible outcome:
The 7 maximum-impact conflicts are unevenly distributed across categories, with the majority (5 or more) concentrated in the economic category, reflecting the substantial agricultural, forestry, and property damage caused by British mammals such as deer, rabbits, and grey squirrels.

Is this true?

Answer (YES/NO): YES